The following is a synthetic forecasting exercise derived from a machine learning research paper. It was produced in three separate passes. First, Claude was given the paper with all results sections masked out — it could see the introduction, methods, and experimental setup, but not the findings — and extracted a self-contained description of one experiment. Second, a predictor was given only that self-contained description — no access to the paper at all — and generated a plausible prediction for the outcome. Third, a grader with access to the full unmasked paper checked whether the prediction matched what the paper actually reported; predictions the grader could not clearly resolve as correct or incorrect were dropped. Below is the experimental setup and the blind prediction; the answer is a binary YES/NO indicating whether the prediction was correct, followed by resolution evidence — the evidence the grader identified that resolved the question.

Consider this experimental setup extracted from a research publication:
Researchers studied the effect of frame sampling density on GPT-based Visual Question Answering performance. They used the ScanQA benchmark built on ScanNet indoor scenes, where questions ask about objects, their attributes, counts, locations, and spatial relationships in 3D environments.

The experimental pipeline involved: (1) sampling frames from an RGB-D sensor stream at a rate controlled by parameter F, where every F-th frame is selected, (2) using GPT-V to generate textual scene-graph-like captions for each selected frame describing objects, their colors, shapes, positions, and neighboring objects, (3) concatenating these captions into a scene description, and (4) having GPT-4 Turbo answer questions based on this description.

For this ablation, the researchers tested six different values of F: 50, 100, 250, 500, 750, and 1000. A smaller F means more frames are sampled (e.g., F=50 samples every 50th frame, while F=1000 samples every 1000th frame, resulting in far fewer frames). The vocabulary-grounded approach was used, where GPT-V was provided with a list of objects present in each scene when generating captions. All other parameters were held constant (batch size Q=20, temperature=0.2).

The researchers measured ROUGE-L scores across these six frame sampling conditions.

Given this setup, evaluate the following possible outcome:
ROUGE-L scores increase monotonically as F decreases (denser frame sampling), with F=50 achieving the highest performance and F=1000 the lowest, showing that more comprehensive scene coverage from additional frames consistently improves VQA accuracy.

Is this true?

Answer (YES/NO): YES